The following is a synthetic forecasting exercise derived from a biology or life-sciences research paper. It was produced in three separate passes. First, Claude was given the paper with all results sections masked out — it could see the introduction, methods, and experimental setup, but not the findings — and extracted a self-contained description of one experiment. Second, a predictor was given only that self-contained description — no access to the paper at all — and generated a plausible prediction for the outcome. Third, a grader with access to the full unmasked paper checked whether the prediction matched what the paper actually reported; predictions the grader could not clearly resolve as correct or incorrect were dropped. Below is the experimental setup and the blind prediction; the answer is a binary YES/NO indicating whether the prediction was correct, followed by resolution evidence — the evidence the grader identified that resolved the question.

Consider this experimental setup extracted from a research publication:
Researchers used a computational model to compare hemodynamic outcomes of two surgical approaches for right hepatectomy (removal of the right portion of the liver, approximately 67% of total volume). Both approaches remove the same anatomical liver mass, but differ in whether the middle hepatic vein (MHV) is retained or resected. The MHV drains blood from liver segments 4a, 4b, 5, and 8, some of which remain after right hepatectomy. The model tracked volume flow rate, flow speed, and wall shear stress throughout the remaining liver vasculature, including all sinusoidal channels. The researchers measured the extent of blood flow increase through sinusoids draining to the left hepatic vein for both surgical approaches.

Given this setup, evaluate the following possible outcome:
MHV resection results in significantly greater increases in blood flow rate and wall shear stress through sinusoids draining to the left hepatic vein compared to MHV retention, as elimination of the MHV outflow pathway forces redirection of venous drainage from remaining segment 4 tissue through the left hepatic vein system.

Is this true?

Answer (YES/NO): YES